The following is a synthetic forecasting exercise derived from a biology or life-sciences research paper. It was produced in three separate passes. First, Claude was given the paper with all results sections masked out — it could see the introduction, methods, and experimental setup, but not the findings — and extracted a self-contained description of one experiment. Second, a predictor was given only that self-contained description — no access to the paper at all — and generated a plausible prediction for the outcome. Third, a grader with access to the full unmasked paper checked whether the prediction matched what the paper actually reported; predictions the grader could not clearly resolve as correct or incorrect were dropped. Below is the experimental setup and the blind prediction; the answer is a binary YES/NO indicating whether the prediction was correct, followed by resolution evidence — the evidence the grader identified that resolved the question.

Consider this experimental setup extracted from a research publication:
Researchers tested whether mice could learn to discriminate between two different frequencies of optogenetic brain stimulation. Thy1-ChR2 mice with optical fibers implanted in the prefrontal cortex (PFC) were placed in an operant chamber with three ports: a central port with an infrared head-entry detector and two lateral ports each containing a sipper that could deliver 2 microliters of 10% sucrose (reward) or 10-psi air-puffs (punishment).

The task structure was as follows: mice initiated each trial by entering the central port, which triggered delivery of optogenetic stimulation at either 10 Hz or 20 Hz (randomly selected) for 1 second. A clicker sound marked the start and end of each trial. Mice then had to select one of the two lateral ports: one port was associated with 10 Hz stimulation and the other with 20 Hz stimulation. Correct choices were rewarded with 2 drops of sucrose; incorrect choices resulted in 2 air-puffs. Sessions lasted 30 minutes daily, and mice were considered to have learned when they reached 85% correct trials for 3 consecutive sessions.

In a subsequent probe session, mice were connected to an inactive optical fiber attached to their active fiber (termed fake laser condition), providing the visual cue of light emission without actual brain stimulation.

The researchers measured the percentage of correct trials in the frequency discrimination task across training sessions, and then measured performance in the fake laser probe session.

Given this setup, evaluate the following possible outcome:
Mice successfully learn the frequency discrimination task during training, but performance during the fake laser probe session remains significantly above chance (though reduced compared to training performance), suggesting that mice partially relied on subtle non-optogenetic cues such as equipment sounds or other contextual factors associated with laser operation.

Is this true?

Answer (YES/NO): NO